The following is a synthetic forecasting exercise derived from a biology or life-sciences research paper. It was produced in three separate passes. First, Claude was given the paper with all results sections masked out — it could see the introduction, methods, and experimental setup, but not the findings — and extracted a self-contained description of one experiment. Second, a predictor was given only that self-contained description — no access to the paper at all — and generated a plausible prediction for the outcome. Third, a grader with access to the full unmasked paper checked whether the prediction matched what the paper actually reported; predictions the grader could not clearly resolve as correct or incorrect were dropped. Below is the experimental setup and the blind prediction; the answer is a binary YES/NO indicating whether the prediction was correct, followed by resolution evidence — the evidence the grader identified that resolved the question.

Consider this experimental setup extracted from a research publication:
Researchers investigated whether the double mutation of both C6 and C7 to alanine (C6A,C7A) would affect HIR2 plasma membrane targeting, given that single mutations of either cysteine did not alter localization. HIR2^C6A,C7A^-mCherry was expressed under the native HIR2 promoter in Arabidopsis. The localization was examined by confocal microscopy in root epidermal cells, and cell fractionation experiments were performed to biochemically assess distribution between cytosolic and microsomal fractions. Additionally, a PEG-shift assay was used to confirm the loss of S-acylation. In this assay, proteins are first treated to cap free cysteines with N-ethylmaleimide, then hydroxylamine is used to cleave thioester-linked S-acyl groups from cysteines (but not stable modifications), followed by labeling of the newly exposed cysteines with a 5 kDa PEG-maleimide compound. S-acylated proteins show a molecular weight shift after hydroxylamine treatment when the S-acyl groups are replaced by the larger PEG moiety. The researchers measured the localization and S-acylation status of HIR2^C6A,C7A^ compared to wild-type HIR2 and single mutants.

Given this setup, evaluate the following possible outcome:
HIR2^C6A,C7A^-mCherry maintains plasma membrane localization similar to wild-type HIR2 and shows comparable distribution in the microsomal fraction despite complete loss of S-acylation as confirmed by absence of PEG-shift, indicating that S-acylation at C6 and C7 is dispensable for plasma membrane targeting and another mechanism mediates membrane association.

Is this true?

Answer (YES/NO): NO